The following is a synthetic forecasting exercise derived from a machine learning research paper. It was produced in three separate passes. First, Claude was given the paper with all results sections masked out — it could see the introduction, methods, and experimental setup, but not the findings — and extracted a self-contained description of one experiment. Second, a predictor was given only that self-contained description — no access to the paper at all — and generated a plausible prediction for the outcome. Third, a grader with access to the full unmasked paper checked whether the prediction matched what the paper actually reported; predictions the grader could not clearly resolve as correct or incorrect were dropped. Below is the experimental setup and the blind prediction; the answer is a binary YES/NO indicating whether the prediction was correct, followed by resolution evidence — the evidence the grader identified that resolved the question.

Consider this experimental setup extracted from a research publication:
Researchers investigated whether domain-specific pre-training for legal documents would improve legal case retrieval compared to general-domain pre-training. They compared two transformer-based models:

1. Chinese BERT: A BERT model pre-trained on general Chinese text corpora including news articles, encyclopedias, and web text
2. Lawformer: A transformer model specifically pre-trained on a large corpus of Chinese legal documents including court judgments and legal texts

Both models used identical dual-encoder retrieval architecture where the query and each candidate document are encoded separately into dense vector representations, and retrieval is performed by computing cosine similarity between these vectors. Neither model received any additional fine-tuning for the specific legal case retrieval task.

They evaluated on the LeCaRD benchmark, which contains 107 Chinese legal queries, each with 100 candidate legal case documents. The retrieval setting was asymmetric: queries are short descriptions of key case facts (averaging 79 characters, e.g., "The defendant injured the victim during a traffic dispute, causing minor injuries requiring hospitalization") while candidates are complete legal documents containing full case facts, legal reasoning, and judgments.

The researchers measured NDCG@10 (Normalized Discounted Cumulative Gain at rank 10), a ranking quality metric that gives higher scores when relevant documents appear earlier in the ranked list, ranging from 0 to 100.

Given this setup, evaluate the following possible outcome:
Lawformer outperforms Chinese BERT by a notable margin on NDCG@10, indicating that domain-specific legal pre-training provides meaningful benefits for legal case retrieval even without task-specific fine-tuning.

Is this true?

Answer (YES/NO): YES